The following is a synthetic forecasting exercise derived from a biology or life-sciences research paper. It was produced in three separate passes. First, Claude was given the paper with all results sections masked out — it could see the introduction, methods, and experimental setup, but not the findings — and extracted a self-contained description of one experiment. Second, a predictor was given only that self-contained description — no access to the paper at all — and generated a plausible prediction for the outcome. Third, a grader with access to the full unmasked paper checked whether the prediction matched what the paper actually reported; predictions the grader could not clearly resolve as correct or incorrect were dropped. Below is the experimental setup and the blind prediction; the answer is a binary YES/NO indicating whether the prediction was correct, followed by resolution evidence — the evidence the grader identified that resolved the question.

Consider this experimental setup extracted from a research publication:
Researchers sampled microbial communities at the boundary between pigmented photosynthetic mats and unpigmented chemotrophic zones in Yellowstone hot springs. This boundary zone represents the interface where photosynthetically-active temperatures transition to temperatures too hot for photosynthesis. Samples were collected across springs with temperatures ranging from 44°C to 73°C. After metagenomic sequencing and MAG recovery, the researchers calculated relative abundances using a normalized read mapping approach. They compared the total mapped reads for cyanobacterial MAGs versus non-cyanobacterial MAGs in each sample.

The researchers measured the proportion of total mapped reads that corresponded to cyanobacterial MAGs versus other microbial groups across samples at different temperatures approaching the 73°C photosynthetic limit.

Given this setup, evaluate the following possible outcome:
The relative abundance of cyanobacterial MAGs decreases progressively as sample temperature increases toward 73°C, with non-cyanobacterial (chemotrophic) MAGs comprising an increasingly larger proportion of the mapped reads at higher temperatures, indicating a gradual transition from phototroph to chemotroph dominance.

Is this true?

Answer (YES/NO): NO